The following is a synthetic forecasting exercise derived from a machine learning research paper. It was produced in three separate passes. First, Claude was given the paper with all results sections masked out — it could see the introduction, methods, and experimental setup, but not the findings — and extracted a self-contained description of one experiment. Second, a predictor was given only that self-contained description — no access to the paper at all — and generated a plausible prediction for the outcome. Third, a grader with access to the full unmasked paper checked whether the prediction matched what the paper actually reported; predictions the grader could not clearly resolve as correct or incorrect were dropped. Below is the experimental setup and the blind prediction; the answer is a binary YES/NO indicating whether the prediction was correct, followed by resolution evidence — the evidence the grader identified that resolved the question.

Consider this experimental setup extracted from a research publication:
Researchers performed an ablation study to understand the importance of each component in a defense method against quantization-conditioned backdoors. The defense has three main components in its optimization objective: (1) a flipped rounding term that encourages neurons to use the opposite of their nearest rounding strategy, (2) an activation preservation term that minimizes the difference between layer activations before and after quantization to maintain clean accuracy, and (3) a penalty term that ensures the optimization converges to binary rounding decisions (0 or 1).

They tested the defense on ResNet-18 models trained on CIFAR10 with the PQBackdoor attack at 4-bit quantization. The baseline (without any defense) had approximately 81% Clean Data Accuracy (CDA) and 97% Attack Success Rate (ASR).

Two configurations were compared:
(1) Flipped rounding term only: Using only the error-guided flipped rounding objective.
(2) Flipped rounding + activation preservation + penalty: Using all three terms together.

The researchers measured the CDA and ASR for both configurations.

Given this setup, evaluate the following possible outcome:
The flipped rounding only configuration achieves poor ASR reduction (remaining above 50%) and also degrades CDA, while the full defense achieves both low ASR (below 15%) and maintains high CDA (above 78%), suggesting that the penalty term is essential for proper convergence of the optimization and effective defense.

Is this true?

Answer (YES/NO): NO